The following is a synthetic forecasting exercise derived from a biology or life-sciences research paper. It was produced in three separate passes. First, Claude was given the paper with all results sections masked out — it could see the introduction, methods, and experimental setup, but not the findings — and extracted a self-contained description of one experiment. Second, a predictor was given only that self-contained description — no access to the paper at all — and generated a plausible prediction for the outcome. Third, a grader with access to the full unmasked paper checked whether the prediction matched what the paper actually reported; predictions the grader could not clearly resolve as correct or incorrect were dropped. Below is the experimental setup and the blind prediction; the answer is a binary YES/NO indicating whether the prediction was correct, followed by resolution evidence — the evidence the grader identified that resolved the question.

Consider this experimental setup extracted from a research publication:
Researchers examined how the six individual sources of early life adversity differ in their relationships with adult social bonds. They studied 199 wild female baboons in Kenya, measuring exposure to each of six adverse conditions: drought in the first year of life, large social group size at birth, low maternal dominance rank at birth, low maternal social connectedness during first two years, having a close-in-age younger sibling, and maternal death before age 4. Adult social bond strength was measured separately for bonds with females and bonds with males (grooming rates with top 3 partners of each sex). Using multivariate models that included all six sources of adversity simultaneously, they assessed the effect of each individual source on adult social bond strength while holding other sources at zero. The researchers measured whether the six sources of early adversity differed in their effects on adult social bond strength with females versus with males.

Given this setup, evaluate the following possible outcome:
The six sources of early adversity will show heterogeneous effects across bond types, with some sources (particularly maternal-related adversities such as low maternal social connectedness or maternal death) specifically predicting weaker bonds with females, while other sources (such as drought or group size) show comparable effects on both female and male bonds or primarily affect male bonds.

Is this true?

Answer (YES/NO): NO